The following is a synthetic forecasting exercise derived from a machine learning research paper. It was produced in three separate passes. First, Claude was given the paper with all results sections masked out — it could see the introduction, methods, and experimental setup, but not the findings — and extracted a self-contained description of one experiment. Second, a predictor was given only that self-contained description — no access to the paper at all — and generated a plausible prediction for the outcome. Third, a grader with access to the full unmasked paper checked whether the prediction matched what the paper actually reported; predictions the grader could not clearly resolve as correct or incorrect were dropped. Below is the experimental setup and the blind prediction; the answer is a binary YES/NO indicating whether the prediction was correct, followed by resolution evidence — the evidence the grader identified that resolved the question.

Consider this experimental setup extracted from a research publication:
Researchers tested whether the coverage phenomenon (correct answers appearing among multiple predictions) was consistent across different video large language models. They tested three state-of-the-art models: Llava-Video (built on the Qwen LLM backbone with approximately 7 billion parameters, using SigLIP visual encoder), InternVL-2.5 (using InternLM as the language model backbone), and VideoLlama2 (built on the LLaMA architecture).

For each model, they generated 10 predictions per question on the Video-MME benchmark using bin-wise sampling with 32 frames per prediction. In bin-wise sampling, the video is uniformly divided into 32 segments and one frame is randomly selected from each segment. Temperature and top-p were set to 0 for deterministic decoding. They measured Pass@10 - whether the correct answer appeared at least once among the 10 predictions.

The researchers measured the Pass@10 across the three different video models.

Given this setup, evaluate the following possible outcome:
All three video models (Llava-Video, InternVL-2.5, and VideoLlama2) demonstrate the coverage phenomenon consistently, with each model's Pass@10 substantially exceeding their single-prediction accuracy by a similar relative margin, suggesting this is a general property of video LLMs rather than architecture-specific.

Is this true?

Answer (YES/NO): NO